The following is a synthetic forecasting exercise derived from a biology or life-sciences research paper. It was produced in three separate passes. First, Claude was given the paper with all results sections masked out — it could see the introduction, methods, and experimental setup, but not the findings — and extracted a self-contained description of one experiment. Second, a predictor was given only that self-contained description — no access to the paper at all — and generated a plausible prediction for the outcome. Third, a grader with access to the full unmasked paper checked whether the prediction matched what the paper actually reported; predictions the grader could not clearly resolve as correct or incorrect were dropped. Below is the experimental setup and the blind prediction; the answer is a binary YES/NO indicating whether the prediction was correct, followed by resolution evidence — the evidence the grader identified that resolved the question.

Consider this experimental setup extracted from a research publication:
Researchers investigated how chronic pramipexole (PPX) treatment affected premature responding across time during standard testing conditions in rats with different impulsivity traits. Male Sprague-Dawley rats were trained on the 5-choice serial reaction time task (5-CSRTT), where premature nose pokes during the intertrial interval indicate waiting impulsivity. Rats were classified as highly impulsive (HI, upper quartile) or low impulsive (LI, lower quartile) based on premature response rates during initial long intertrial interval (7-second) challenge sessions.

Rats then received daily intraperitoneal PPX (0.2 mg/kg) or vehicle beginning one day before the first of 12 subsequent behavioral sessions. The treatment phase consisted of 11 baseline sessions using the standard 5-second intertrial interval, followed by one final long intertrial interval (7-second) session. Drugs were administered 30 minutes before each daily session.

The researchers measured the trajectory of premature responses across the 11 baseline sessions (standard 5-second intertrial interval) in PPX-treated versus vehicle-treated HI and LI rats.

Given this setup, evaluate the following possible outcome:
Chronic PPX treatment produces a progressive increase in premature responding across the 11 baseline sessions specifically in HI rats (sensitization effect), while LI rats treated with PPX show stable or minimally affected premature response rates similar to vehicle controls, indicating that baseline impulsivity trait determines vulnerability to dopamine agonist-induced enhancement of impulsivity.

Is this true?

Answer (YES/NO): YES